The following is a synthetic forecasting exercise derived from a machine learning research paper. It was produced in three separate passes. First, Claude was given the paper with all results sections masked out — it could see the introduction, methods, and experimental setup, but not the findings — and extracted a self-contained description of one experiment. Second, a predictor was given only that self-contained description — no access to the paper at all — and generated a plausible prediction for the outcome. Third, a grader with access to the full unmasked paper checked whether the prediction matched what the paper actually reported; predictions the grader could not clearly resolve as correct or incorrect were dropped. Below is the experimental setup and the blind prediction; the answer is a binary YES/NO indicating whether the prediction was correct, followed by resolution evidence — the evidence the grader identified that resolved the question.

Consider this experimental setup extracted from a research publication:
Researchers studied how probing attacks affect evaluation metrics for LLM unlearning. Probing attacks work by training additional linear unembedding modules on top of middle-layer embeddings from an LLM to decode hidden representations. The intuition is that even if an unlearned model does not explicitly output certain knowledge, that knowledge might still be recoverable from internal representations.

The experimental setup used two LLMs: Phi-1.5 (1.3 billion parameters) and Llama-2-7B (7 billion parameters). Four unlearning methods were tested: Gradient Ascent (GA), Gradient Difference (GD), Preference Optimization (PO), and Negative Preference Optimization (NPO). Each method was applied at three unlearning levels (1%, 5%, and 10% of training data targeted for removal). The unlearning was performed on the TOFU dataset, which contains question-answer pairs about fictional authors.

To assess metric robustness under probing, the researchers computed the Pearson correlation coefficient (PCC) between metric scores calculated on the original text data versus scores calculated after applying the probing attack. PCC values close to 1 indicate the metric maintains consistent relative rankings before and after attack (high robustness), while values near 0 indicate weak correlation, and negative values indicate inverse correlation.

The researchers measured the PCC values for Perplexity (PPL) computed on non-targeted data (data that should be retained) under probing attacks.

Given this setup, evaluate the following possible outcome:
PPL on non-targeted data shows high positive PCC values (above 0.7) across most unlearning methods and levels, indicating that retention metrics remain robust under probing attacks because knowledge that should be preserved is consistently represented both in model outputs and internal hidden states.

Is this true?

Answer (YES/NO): NO